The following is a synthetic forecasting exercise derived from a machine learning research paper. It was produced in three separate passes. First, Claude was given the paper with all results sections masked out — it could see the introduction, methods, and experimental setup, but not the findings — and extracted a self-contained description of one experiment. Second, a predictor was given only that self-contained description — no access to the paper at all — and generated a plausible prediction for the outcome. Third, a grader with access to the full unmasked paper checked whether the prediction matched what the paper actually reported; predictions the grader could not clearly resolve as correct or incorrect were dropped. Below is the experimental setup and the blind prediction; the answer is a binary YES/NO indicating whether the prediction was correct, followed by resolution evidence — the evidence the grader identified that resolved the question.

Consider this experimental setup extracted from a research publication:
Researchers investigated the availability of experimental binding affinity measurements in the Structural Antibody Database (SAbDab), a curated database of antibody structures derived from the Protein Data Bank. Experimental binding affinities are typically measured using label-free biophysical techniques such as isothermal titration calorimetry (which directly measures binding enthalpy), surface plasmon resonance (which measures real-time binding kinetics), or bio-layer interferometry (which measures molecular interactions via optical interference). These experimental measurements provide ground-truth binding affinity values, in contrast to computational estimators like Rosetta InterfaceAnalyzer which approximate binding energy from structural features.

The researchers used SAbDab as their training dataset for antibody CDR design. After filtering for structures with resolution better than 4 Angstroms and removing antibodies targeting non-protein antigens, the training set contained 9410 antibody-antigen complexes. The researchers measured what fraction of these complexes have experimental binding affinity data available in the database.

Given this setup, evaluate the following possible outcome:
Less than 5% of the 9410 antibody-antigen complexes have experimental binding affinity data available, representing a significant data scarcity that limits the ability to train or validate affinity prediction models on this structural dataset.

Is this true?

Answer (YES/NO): NO